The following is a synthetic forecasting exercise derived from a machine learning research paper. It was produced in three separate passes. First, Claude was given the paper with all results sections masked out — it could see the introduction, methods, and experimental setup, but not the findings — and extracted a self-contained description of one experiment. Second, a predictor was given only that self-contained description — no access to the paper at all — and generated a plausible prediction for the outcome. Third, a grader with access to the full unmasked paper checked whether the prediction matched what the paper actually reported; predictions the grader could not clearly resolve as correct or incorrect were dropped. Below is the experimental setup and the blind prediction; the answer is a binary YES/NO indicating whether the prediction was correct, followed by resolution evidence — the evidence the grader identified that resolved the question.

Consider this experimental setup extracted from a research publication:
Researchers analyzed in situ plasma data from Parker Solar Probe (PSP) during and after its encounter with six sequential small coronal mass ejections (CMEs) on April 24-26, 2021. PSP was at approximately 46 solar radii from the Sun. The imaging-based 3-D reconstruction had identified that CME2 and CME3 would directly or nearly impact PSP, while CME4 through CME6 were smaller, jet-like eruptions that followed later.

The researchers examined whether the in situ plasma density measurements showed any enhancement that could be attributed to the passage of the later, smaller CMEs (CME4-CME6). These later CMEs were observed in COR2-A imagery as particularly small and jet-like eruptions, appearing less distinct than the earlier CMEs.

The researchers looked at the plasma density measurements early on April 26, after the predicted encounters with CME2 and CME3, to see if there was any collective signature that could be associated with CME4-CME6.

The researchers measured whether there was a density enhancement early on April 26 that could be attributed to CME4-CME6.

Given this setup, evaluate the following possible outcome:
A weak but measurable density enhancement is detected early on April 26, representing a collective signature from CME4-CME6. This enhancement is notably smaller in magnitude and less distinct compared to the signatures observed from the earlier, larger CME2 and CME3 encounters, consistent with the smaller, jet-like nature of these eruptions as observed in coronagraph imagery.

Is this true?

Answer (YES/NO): NO